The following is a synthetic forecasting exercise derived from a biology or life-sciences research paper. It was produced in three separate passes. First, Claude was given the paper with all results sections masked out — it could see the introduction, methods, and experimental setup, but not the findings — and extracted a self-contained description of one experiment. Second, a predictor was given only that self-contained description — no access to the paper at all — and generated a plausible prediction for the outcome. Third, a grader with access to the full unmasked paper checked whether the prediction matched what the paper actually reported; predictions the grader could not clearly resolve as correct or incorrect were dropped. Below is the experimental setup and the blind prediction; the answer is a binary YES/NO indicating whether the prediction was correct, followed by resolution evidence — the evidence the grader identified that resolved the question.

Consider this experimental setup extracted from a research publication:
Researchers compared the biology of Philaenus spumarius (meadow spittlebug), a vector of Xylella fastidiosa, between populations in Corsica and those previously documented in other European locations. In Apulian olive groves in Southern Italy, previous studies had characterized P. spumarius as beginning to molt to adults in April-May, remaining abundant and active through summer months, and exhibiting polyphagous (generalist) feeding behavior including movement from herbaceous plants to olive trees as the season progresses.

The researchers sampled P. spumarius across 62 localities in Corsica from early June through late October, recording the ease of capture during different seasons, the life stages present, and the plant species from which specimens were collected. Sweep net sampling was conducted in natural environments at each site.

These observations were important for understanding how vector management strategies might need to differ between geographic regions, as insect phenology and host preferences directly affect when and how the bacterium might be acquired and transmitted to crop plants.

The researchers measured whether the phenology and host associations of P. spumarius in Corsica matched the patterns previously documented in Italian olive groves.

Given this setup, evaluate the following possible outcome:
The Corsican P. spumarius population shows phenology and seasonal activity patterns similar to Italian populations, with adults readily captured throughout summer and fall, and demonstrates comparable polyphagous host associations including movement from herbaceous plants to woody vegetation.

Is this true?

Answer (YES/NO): NO